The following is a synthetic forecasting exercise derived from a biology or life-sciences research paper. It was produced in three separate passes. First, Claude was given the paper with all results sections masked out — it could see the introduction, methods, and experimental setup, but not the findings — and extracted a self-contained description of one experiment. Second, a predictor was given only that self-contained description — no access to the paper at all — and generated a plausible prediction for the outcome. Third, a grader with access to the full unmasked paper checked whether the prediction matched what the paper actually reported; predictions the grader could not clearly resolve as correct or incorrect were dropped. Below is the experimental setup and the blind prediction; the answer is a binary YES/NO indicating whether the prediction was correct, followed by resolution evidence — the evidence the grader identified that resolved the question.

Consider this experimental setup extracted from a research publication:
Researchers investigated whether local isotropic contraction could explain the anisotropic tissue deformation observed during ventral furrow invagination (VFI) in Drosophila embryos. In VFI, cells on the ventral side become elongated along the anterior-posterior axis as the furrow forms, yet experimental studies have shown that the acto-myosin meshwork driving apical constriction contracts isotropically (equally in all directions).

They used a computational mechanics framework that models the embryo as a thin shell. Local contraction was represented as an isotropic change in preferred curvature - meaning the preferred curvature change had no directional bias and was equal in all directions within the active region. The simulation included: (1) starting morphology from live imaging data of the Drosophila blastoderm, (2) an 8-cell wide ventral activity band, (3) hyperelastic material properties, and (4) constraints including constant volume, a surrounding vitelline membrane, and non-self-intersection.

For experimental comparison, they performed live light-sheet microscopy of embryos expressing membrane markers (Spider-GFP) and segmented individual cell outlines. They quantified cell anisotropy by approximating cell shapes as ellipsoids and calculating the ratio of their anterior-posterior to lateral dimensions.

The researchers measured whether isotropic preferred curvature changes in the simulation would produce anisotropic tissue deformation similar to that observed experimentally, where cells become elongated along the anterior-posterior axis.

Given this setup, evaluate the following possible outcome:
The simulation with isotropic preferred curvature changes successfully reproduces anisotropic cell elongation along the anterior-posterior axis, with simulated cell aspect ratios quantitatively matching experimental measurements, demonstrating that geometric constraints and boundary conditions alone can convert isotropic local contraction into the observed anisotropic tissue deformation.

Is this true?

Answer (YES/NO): NO